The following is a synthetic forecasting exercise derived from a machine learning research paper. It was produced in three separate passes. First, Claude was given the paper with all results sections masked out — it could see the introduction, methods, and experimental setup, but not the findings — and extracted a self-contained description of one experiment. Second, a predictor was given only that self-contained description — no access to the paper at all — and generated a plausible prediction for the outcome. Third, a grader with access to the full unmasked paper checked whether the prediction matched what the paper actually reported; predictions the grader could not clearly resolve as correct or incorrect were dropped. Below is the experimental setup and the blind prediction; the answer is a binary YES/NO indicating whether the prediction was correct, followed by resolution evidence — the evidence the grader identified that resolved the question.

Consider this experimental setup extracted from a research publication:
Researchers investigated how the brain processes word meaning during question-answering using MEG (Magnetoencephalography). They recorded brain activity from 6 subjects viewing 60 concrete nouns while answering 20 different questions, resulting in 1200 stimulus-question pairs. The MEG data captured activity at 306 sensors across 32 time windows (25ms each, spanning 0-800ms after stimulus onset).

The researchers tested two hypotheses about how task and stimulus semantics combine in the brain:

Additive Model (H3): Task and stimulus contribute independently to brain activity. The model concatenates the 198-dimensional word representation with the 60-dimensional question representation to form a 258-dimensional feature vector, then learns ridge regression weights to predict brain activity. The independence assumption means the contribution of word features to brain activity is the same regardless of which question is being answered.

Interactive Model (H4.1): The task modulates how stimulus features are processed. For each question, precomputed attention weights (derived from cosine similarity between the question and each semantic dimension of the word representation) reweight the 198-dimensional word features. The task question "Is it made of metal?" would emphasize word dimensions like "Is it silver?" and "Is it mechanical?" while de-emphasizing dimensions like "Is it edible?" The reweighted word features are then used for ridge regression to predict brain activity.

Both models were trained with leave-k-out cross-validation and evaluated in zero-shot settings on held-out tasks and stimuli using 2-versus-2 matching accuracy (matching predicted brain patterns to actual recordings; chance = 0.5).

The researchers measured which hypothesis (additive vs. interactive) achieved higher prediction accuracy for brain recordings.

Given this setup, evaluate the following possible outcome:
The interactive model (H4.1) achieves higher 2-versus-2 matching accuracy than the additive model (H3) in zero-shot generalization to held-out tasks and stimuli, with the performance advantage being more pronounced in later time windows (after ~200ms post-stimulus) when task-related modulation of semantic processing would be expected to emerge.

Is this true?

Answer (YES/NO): NO